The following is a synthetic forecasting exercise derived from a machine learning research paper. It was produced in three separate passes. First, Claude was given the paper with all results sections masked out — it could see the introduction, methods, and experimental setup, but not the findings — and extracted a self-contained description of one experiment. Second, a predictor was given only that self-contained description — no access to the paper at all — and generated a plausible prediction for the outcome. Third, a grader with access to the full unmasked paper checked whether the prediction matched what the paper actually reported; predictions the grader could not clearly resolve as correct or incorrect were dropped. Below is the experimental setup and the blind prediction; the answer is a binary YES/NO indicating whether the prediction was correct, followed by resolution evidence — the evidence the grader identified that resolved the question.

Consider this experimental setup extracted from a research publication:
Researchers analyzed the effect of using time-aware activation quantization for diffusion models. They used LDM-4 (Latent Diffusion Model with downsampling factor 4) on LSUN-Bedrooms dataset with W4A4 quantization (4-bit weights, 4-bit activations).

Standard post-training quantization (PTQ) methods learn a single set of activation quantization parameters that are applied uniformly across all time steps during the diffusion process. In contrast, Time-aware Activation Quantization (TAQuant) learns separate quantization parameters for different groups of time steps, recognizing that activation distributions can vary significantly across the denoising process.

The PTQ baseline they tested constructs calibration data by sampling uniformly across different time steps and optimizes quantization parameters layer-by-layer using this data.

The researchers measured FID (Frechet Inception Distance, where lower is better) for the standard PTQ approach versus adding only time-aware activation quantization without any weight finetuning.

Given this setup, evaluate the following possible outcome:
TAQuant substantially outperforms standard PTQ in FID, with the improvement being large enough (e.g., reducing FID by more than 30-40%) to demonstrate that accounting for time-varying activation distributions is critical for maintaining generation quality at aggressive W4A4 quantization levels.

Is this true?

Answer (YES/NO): YES